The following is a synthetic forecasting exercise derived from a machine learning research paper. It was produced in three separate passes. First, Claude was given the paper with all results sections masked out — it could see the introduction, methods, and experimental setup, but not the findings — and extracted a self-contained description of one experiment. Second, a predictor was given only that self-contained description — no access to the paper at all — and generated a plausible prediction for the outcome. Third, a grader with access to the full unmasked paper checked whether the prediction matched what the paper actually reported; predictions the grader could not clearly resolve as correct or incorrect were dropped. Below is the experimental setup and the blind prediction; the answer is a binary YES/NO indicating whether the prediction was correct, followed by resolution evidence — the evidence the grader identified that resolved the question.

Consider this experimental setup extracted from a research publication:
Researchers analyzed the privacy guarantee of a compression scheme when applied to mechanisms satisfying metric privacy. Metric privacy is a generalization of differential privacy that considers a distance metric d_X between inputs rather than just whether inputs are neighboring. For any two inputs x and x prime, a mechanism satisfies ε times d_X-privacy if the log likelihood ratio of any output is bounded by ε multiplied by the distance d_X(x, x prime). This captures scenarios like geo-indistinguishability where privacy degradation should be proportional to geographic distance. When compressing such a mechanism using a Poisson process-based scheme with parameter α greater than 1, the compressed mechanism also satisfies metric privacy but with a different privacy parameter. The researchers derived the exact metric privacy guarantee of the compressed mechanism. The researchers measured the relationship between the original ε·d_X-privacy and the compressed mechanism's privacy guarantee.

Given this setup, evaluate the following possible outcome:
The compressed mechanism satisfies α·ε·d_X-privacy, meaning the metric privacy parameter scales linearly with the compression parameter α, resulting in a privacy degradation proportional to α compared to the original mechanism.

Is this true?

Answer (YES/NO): NO